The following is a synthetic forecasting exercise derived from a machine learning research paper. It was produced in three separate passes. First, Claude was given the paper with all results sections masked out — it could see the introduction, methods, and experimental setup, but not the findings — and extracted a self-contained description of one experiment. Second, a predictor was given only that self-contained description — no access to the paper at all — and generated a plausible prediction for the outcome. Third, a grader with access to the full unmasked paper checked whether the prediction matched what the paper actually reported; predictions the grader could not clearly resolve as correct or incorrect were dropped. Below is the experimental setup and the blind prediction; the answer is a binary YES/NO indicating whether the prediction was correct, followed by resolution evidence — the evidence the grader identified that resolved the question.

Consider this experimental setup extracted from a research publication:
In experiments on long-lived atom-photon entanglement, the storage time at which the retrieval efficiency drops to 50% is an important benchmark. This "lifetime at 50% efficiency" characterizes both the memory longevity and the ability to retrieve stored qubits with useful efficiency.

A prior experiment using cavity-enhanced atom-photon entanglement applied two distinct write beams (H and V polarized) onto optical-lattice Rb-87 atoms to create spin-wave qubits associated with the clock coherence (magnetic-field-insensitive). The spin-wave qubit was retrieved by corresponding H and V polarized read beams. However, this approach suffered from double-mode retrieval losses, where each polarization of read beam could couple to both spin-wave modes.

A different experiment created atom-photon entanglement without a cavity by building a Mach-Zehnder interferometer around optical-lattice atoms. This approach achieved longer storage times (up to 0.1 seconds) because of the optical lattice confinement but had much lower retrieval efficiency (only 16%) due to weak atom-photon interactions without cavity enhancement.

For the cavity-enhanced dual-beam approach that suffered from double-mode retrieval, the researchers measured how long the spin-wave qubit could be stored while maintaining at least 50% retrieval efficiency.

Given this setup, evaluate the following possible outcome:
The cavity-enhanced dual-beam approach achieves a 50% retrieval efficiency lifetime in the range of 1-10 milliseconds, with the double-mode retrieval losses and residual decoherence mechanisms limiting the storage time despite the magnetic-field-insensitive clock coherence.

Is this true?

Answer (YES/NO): NO